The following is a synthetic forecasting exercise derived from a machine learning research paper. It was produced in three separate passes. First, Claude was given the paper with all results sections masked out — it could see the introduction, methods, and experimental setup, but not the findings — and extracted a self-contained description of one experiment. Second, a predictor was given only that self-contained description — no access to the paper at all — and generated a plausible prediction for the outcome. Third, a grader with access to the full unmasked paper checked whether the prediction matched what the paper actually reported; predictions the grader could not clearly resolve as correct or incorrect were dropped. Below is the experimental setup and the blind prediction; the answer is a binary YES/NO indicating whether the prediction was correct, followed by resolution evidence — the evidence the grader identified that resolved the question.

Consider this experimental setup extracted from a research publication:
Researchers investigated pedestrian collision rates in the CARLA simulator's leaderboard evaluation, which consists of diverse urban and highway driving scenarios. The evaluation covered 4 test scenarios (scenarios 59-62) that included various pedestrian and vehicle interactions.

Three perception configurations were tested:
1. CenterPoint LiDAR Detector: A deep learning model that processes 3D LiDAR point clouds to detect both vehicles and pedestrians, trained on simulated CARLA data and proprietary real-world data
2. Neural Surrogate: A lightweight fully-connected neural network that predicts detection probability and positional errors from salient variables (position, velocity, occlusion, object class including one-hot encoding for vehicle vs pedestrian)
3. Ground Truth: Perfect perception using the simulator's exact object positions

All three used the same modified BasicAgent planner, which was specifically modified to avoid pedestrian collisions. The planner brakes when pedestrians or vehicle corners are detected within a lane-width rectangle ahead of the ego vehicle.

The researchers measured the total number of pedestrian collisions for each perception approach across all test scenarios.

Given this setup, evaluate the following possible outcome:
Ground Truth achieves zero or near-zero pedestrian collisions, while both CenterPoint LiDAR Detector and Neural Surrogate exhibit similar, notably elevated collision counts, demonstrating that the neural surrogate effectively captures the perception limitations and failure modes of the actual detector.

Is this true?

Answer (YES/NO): NO